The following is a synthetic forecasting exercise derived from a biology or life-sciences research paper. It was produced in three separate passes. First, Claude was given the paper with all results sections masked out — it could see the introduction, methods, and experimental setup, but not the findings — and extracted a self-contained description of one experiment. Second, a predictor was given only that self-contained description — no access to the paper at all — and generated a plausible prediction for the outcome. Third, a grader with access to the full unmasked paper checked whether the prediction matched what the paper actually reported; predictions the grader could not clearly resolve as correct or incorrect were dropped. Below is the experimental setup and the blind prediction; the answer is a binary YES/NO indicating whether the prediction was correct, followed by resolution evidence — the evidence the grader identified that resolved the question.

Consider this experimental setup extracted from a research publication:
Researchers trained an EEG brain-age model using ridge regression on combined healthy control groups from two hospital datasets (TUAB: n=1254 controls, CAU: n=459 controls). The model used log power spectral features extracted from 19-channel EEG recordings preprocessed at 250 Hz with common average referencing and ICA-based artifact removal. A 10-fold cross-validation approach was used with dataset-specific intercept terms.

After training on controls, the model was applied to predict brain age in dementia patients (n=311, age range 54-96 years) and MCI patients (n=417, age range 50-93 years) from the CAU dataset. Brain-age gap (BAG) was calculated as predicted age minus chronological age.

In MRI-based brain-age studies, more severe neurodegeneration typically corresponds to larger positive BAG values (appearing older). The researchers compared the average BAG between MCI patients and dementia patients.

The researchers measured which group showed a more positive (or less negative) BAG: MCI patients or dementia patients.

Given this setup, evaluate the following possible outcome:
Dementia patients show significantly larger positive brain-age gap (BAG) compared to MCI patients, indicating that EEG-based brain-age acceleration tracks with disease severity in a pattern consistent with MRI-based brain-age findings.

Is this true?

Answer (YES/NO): NO